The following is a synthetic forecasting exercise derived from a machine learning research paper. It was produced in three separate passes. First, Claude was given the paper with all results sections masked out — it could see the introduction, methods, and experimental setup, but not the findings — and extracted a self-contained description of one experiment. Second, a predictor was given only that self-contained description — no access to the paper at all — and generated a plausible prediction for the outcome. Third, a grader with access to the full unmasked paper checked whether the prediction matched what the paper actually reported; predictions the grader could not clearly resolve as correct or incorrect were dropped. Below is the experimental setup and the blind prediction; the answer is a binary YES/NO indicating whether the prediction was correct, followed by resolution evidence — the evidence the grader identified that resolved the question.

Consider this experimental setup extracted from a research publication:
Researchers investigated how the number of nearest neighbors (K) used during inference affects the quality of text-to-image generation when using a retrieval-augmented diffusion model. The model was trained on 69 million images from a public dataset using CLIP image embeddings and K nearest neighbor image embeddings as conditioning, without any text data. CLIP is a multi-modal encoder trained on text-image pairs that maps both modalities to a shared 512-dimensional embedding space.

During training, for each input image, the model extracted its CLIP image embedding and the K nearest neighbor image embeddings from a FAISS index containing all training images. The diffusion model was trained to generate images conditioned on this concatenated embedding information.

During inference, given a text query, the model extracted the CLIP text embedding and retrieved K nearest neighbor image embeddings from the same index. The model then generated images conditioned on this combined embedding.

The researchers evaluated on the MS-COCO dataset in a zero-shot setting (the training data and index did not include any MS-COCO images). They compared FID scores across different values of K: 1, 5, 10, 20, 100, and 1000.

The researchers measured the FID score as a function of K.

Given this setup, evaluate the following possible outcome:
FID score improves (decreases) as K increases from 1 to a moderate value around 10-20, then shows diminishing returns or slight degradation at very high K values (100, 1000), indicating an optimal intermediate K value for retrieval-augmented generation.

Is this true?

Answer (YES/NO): YES